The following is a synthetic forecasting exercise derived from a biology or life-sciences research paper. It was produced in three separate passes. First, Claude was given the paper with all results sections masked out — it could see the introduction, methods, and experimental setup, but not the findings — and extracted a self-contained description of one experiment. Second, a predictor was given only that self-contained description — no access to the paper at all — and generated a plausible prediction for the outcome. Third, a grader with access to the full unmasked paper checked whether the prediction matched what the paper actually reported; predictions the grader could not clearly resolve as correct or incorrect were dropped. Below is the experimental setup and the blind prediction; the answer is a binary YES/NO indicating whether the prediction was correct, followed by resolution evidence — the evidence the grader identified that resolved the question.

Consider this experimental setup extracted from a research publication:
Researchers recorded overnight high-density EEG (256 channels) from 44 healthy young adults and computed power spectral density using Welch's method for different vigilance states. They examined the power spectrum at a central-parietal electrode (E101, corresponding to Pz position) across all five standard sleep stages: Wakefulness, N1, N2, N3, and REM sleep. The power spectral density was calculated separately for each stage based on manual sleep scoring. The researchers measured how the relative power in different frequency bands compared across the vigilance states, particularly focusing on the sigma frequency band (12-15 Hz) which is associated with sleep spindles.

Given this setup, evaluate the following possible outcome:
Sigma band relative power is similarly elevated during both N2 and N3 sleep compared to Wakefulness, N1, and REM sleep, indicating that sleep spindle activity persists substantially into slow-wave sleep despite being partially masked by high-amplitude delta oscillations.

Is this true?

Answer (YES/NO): YES